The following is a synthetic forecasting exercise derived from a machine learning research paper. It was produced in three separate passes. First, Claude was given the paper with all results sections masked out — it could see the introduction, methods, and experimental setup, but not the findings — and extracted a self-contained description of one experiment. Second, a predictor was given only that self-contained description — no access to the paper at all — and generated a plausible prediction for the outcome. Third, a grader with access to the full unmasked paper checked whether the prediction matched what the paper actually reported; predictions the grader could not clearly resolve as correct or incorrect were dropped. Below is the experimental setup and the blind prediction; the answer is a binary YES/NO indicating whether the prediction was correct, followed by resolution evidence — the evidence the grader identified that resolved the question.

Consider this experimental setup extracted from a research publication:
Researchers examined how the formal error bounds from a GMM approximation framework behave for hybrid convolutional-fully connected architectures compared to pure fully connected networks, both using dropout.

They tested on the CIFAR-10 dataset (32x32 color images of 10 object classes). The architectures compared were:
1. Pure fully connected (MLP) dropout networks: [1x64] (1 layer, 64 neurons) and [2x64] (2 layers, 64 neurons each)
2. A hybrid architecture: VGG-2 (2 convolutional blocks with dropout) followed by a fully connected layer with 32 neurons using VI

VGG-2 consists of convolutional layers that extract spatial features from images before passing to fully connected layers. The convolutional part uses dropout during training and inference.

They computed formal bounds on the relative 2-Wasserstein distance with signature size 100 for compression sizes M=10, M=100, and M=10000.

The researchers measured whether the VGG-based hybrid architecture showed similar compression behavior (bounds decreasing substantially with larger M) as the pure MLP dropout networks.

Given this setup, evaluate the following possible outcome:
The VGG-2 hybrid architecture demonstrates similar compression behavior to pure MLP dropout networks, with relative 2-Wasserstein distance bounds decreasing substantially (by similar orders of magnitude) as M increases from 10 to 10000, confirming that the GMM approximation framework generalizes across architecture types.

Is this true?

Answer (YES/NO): NO